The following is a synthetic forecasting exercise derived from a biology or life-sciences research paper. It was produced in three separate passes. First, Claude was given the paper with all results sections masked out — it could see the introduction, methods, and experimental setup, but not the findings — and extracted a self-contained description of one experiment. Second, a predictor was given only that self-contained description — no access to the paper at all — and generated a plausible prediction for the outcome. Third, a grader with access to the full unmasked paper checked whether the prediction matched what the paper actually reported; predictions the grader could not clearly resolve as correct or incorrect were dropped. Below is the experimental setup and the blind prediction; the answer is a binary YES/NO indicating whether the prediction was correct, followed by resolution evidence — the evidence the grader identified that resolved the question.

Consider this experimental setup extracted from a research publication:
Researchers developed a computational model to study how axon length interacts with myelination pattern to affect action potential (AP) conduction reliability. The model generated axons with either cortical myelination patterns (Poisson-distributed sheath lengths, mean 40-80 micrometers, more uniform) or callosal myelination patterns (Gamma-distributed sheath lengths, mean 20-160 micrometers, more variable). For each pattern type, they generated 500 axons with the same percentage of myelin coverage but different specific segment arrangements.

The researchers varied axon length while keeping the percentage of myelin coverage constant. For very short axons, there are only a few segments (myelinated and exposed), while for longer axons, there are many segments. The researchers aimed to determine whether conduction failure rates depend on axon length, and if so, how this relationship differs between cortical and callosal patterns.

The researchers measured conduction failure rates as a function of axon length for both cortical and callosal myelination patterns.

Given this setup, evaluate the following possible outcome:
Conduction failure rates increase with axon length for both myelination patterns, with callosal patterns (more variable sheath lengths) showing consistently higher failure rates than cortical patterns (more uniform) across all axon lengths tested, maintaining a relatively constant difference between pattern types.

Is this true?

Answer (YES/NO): NO